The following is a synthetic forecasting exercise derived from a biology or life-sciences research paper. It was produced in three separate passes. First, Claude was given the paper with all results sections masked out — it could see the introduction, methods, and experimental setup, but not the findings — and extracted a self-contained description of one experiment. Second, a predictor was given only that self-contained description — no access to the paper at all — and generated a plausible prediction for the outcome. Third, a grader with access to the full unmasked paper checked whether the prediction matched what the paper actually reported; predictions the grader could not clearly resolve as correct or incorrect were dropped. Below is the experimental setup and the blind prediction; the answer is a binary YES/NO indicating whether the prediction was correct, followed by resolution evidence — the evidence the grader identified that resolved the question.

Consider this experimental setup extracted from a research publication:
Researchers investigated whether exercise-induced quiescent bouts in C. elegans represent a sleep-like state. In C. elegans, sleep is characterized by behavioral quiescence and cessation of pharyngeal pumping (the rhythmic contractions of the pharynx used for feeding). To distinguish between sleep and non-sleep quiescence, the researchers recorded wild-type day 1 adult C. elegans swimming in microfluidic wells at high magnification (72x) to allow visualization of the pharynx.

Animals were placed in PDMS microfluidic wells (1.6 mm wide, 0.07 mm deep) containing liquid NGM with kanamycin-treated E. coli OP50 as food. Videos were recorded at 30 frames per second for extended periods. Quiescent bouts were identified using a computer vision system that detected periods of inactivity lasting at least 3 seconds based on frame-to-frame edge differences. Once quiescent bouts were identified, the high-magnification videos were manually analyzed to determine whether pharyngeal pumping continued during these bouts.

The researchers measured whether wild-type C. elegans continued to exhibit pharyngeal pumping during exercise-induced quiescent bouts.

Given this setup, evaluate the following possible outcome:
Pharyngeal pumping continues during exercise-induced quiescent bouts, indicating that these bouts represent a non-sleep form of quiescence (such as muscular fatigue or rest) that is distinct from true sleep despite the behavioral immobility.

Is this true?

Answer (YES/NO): YES